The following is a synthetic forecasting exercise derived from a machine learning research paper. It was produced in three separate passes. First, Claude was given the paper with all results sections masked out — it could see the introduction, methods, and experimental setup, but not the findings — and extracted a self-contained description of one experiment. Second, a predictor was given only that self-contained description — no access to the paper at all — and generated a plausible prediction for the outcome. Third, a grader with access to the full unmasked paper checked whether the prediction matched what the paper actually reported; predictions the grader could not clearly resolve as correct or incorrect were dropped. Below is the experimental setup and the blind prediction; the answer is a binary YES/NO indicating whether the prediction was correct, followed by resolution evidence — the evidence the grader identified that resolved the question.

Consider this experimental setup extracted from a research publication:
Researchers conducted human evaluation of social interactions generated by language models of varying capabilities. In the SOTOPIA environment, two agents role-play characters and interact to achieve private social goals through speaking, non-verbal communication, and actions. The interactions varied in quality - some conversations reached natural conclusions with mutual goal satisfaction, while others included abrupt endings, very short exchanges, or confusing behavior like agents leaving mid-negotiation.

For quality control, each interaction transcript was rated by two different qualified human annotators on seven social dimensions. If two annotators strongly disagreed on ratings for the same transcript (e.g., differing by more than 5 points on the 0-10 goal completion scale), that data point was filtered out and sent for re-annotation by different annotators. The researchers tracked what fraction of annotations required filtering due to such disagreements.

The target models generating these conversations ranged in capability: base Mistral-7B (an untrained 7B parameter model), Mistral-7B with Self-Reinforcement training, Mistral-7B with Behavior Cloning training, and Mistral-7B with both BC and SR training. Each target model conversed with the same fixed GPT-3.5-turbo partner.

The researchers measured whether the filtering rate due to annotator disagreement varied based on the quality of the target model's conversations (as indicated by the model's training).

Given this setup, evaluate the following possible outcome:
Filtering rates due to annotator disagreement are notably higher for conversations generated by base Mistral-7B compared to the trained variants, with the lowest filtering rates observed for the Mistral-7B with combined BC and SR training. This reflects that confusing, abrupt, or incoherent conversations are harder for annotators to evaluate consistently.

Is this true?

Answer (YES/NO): YES